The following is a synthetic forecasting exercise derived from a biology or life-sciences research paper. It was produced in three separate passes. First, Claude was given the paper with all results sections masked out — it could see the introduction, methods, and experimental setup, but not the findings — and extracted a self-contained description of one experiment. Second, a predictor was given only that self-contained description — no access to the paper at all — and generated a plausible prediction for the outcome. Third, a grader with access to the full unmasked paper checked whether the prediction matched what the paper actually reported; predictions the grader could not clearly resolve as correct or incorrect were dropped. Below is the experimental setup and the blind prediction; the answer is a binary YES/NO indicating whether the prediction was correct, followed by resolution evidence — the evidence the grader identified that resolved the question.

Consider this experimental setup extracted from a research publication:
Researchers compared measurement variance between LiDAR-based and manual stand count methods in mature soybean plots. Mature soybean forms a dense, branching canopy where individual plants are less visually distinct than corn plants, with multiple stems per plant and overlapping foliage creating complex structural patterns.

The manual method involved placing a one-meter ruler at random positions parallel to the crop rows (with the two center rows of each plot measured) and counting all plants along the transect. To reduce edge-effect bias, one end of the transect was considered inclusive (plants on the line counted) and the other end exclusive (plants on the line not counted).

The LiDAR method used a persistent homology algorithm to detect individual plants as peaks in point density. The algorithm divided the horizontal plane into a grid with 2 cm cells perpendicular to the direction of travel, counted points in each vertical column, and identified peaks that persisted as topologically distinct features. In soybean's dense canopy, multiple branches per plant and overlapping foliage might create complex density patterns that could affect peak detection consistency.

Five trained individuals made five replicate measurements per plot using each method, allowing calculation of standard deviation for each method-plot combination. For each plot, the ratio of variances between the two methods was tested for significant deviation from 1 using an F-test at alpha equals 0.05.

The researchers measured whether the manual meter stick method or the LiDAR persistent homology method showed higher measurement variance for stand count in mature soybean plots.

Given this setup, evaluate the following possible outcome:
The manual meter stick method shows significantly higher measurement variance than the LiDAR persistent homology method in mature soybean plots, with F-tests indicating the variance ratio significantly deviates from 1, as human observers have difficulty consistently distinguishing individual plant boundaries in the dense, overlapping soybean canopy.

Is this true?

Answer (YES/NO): NO